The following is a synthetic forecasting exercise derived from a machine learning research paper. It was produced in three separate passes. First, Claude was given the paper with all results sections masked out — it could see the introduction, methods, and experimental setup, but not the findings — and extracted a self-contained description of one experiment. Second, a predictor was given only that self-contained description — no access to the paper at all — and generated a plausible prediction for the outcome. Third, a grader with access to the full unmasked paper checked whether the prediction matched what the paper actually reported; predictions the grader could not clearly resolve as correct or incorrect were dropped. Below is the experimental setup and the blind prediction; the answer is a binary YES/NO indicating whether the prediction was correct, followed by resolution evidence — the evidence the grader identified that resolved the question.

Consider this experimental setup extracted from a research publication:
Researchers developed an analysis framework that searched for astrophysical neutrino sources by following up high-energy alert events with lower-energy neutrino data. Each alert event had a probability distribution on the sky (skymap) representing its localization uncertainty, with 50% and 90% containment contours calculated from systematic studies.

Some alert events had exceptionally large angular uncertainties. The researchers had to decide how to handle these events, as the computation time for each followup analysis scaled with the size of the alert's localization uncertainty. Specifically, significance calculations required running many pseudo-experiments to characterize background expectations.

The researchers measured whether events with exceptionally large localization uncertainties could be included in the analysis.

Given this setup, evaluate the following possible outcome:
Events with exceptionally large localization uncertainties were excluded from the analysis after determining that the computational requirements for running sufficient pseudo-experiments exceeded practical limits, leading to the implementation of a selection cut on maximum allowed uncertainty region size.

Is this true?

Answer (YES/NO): NO